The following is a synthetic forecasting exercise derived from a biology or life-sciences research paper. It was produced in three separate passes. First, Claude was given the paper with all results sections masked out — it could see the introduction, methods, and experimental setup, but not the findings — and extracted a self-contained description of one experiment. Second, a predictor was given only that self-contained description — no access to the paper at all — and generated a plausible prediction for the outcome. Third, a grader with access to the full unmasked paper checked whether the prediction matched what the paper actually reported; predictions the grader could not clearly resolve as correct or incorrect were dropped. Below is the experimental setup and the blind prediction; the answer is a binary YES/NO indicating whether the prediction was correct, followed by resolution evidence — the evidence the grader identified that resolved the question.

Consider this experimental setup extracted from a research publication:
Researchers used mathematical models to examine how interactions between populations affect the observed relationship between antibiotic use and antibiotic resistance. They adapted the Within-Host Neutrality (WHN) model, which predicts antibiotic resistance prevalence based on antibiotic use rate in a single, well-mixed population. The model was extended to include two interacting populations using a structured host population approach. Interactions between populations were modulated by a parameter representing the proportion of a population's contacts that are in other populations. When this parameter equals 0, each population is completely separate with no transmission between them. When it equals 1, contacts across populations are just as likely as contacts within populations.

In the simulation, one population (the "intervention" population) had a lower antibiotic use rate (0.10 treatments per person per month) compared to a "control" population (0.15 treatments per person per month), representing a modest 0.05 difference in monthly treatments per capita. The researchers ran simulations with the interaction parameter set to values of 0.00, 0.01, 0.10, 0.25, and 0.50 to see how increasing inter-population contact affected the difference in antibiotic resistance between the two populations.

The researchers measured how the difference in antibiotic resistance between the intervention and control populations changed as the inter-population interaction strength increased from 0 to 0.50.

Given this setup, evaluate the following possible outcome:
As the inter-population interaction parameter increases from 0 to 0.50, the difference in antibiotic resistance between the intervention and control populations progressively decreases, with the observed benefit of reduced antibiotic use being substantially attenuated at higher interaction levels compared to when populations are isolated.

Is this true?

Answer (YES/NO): YES